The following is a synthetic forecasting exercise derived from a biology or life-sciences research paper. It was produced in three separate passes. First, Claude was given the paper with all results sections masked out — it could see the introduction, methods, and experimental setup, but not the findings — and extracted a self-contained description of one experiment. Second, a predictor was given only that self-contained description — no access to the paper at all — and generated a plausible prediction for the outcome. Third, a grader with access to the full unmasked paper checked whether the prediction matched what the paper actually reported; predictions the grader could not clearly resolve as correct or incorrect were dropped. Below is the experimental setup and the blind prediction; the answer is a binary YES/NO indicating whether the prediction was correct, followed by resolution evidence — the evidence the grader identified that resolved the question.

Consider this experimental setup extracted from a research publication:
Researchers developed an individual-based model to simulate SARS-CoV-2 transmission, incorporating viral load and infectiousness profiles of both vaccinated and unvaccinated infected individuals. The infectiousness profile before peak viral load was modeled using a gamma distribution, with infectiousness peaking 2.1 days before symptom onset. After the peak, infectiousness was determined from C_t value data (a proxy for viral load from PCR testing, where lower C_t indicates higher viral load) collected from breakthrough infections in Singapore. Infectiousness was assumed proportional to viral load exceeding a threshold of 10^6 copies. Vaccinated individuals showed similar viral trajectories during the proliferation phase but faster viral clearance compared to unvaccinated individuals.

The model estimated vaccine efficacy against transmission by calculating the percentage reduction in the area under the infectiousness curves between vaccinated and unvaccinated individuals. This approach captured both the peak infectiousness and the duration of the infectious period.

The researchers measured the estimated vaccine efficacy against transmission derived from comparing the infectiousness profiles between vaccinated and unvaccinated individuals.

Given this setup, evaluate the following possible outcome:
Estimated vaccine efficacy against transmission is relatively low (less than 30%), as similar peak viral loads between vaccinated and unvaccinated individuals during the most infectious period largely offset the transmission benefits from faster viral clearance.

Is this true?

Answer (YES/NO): YES